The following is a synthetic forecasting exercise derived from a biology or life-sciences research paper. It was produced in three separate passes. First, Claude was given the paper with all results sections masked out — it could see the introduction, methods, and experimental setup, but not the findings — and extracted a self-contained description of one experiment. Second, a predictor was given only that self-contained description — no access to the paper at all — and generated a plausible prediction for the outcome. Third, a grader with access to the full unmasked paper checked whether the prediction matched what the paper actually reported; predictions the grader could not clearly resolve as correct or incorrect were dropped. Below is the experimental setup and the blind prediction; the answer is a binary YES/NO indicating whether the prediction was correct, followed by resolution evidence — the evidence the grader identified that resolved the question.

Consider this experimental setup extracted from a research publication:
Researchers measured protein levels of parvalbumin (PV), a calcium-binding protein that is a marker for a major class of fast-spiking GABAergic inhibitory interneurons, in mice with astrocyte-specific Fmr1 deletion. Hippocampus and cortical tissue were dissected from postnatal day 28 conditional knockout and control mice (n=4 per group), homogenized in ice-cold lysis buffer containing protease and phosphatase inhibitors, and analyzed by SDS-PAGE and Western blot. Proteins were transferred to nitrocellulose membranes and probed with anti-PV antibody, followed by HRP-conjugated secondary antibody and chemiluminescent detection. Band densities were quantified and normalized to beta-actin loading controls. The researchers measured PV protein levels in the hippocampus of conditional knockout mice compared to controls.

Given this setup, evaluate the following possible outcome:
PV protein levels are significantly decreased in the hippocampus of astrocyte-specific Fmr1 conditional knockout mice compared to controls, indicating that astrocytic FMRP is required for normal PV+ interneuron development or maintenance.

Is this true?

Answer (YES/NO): NO